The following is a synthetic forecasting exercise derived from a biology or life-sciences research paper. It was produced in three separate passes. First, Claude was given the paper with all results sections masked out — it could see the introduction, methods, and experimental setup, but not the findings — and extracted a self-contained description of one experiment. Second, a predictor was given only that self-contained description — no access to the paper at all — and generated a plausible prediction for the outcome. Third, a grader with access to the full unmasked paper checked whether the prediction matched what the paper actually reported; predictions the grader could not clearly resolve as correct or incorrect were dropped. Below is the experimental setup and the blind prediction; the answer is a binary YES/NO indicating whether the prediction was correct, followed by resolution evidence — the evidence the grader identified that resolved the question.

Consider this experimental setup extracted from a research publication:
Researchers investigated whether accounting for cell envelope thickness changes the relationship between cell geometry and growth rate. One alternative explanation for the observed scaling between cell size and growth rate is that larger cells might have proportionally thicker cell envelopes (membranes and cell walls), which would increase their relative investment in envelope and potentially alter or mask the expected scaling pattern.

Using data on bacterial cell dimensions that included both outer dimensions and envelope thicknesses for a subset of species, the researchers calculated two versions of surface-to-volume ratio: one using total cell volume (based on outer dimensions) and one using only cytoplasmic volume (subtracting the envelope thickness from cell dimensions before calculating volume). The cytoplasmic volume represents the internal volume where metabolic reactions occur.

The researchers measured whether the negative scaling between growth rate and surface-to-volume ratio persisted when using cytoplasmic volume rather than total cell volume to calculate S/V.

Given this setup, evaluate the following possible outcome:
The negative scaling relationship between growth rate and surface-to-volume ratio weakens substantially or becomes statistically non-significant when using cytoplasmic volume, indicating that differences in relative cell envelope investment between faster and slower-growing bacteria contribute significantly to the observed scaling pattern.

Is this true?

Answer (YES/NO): NO